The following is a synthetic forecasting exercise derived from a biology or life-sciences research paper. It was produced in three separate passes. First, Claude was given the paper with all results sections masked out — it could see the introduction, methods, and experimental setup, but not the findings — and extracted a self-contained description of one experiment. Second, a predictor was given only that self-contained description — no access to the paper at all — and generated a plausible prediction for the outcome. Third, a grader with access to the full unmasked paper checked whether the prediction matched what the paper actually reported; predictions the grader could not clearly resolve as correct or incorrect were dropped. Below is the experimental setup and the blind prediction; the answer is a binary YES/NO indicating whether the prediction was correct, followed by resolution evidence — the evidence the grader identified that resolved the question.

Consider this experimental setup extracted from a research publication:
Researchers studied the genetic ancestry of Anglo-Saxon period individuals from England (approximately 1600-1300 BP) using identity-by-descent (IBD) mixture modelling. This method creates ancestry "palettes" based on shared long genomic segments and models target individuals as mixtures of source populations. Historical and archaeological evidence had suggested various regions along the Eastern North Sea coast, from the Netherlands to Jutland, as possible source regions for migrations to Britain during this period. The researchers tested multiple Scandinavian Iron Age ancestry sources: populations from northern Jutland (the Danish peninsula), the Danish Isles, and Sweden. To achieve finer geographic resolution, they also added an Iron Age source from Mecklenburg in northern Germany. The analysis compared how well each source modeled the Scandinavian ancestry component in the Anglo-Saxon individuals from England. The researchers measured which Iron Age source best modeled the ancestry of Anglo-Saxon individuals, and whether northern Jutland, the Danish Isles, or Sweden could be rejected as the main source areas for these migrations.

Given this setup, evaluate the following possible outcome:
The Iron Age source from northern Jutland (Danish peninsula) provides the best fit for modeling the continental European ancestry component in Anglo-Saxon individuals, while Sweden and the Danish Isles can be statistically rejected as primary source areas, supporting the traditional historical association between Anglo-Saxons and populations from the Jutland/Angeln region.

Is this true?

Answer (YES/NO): NO